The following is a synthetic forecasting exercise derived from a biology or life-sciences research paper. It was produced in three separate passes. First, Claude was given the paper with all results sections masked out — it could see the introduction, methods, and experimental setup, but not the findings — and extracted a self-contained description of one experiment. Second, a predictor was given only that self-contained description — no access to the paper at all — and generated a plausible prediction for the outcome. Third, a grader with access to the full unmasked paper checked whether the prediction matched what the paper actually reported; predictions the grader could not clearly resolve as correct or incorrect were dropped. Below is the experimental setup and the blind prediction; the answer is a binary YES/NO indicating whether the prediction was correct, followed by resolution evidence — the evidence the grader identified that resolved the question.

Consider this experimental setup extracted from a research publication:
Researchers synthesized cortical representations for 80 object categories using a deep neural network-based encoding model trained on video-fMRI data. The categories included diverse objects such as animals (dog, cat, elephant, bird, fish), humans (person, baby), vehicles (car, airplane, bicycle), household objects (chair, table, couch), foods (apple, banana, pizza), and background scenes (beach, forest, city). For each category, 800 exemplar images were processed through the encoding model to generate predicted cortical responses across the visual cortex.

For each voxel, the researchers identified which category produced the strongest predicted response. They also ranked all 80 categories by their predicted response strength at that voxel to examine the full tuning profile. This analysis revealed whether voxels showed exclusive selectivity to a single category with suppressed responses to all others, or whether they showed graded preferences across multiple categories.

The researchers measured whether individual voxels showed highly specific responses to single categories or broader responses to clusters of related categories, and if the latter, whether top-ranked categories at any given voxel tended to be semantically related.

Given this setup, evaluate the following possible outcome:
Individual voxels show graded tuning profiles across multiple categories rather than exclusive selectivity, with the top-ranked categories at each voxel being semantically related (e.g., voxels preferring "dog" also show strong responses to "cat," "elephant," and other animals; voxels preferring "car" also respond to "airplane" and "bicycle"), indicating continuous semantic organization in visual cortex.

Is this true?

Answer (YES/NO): YES